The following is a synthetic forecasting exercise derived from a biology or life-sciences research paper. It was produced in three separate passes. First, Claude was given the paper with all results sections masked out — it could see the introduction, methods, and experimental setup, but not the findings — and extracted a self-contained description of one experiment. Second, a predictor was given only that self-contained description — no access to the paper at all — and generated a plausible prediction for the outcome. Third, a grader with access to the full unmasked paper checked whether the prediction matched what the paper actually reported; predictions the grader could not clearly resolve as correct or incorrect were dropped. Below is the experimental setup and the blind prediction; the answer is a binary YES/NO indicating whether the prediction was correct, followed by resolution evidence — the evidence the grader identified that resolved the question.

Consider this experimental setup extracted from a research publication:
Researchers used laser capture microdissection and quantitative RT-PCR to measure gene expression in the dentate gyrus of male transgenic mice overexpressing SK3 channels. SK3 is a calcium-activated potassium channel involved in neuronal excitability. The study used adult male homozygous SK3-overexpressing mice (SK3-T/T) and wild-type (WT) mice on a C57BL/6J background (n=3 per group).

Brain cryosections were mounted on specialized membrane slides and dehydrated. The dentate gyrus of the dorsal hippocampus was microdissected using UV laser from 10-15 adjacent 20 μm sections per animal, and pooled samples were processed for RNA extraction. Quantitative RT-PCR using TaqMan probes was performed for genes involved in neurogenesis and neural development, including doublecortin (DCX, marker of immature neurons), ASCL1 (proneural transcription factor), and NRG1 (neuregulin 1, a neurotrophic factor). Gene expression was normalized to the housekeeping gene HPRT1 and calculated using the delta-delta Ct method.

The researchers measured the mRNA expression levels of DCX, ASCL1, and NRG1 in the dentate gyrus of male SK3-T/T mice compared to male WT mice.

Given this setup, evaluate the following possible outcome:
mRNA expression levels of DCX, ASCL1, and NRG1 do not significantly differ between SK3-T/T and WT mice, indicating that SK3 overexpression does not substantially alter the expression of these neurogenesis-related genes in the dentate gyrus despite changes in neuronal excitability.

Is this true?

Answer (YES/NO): NO